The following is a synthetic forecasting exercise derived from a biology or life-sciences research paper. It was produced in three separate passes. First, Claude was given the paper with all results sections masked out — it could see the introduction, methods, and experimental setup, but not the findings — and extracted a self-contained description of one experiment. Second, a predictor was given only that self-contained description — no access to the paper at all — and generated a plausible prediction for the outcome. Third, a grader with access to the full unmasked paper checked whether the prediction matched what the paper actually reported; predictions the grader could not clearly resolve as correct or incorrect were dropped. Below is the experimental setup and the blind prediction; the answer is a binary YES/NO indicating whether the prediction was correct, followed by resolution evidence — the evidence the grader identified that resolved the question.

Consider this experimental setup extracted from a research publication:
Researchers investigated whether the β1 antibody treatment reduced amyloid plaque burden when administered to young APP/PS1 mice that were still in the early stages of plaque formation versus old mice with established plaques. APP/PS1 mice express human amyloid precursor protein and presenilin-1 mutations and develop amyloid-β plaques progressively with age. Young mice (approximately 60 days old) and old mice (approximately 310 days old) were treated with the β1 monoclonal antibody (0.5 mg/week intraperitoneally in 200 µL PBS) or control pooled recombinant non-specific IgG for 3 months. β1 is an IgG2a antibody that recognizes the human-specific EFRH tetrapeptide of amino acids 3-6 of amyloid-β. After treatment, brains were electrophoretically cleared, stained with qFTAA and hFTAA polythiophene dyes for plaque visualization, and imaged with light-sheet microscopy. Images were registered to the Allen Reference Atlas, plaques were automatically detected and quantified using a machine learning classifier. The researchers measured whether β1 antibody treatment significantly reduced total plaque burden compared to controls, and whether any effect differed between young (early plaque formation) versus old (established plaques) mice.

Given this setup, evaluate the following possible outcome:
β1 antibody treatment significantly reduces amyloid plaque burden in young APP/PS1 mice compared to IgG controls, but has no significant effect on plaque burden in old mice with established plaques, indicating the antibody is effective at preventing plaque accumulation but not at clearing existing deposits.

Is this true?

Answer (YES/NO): NO